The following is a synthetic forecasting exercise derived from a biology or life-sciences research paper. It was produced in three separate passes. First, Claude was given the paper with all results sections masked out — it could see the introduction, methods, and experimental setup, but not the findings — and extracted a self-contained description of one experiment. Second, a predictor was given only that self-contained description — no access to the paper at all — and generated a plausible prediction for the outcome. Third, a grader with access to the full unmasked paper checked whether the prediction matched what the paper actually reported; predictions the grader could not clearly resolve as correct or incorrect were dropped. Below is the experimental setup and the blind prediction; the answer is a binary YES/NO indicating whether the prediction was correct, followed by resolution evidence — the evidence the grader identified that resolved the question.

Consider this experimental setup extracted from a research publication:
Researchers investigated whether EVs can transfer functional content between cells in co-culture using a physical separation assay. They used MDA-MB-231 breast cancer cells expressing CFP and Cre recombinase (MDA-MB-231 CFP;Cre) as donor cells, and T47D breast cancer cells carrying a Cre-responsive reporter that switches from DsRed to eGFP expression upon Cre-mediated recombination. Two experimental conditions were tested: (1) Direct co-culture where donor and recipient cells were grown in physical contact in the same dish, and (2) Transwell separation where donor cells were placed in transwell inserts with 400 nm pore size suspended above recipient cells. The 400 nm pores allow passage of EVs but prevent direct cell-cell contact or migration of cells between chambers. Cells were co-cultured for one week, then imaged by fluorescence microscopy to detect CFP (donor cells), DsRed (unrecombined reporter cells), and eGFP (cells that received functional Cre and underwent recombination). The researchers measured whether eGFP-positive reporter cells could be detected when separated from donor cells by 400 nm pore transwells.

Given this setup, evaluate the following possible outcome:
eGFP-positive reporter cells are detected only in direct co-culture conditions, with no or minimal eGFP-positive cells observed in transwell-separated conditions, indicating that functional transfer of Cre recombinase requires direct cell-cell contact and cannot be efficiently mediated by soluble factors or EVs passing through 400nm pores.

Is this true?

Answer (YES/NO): NO